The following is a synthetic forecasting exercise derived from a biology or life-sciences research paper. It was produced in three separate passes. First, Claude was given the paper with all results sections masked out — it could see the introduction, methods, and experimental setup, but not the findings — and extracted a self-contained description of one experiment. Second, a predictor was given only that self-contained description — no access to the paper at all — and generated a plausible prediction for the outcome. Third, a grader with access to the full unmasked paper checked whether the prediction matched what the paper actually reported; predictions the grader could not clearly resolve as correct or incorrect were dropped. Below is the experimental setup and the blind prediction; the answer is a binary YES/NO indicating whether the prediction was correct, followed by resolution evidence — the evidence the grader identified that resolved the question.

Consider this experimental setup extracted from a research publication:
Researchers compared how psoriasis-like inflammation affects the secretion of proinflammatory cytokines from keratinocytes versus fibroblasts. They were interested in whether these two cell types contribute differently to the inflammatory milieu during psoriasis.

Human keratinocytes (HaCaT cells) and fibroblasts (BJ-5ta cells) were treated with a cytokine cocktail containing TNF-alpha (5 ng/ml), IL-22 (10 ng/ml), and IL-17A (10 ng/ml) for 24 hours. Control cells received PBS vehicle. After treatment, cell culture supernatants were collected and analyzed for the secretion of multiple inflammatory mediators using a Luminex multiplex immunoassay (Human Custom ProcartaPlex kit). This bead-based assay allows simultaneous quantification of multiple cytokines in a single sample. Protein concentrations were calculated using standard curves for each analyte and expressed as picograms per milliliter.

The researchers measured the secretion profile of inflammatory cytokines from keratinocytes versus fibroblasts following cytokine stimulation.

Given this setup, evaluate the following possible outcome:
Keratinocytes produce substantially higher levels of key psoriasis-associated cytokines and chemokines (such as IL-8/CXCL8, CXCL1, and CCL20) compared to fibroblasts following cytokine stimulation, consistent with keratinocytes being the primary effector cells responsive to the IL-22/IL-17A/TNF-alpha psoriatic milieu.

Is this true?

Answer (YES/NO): NO